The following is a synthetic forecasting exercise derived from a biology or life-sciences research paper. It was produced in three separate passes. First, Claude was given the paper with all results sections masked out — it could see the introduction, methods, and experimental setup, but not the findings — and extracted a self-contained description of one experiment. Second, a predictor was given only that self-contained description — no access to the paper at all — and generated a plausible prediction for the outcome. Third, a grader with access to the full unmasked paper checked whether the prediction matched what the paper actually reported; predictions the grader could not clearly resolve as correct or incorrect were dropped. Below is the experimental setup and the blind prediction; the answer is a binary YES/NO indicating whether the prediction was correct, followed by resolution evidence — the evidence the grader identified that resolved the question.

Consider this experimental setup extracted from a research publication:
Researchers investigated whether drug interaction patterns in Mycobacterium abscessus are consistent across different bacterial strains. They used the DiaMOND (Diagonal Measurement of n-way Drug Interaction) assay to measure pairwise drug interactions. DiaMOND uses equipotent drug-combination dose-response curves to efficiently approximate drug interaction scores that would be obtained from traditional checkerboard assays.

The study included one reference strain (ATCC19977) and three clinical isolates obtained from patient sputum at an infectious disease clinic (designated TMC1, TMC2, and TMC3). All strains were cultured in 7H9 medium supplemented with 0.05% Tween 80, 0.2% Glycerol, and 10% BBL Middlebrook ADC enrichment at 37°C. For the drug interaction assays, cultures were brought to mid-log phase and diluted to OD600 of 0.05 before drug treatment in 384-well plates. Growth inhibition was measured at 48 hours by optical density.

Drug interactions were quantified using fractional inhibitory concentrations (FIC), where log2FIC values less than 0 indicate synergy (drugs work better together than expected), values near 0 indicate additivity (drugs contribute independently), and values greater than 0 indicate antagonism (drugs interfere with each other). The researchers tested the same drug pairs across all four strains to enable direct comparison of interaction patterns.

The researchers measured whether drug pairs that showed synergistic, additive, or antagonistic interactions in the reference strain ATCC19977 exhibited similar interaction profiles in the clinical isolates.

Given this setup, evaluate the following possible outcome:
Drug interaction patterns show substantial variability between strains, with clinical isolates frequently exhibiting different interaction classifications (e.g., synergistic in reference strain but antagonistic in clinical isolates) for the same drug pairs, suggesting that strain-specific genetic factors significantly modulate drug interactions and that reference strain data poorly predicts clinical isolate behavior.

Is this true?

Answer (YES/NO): YES